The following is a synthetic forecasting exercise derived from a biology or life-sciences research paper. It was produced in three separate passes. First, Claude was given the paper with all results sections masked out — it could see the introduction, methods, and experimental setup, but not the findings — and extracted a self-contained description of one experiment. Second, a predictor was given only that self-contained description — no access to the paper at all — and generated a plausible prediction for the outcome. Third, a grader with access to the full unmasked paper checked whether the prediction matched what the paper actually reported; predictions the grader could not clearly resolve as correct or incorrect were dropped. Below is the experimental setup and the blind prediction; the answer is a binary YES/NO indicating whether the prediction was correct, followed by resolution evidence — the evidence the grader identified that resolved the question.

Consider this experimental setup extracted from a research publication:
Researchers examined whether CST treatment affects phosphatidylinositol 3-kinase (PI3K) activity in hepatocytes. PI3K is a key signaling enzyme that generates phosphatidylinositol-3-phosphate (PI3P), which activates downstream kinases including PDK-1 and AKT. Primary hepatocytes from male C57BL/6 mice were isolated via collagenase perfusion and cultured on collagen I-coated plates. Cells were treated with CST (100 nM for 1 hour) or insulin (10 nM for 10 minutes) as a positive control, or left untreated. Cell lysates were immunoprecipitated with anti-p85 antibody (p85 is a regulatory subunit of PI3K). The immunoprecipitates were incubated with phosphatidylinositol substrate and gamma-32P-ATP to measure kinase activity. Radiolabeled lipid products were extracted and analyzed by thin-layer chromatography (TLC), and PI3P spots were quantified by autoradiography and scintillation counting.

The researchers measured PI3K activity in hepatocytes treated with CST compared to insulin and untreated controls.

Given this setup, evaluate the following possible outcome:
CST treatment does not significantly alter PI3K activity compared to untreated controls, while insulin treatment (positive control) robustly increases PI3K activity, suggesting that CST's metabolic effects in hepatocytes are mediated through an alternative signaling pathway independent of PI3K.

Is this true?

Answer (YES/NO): NO